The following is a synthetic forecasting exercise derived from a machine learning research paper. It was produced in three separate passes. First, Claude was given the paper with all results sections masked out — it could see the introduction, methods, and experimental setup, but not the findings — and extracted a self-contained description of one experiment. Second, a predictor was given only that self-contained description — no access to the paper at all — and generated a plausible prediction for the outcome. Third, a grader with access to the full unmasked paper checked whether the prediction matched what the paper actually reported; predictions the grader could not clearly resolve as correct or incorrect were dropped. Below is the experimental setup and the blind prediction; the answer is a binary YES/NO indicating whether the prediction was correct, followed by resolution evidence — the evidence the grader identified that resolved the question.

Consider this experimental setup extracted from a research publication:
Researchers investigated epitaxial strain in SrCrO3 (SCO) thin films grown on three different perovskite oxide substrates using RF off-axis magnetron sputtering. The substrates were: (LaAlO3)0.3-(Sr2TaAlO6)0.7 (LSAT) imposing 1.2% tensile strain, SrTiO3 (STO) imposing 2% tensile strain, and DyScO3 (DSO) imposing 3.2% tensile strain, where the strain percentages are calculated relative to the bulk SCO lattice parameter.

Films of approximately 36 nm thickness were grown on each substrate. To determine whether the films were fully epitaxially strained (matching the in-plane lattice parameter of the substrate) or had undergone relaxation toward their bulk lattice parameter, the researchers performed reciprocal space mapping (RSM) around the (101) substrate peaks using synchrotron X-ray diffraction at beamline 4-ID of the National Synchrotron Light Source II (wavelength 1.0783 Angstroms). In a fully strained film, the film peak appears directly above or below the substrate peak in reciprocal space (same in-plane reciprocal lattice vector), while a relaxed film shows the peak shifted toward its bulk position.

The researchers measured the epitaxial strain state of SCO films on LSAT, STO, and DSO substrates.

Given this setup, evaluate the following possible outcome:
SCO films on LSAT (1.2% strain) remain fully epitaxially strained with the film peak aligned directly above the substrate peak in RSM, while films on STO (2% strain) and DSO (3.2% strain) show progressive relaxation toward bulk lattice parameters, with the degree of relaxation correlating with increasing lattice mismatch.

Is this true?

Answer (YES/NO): NO